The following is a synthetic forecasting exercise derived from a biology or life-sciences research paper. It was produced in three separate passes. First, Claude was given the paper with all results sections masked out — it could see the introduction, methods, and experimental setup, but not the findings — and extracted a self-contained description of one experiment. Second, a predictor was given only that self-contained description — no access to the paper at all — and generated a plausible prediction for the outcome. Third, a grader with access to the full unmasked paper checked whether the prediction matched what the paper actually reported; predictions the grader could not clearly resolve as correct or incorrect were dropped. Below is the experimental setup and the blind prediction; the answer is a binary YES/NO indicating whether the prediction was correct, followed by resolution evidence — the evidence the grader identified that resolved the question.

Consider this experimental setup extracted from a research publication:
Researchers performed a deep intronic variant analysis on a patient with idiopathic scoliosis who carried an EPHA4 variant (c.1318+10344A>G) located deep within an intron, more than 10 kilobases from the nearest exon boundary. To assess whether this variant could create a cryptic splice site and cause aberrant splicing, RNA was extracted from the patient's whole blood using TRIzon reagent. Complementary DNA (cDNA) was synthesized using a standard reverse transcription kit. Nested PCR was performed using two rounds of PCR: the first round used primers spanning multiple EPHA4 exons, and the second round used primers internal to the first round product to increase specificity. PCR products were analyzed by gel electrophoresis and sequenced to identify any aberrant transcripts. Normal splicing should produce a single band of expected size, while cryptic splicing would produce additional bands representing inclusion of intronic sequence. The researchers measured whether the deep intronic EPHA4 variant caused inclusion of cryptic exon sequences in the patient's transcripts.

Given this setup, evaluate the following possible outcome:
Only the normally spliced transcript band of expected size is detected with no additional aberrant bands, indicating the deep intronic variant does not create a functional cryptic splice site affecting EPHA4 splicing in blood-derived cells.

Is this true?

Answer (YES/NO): NO